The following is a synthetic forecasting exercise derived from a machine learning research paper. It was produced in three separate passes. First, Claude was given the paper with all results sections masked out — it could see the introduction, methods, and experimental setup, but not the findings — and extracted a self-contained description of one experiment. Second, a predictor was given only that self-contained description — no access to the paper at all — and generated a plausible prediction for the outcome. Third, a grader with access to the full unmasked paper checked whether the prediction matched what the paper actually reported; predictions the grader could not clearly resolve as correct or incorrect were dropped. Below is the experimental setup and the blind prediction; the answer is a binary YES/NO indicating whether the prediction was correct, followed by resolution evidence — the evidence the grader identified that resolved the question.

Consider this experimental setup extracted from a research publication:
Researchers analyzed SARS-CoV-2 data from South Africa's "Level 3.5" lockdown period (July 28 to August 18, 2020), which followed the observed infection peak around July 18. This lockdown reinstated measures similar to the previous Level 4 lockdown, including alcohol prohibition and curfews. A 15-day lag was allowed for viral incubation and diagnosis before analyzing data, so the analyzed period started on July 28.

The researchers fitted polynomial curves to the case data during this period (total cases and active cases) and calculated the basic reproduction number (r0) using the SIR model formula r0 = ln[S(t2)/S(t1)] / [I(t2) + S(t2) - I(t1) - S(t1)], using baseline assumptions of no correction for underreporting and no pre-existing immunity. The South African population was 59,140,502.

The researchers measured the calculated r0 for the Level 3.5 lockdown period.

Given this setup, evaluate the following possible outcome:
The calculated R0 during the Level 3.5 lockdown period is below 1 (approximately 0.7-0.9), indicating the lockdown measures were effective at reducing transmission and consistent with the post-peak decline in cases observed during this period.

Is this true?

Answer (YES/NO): NO